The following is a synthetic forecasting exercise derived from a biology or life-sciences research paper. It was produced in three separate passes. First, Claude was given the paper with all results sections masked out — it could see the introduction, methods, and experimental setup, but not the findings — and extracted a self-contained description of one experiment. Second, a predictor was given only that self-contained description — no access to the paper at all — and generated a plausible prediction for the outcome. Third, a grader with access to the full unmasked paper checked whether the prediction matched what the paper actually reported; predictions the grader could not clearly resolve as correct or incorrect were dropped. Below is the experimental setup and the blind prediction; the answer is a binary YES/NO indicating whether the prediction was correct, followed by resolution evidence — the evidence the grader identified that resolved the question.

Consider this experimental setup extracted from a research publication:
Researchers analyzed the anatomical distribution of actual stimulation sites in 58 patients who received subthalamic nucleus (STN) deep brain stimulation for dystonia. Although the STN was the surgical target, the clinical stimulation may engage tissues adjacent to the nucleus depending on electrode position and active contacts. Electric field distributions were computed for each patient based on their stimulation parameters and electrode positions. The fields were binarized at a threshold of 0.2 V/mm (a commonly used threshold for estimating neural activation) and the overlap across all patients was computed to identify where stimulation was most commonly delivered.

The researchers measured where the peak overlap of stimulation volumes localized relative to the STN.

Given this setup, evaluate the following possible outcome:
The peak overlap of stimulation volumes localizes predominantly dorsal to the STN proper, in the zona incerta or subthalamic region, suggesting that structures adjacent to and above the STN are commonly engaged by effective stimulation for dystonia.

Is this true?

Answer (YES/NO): YES